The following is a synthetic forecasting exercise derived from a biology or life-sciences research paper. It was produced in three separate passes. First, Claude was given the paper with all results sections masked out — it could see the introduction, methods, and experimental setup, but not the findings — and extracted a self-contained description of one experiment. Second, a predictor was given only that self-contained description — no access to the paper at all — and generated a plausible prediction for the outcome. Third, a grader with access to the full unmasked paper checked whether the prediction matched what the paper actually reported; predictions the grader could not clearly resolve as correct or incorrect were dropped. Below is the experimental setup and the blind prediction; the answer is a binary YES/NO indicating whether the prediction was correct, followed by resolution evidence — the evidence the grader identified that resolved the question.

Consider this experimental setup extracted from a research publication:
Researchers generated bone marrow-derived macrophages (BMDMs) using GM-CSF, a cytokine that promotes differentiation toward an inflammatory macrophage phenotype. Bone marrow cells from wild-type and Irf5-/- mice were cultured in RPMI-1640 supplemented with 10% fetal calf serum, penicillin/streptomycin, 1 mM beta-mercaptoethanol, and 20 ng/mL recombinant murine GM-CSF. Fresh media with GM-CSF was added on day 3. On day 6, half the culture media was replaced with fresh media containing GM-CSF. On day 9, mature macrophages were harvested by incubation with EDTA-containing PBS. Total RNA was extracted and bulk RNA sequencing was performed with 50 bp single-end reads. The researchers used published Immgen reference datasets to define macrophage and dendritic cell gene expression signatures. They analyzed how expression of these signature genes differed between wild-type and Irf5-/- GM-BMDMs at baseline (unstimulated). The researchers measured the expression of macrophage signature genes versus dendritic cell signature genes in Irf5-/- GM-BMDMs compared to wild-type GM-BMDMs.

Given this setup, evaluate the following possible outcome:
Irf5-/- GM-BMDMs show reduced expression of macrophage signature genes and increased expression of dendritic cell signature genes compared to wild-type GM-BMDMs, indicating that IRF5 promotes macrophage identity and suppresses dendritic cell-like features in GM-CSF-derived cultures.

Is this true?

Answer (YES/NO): NO